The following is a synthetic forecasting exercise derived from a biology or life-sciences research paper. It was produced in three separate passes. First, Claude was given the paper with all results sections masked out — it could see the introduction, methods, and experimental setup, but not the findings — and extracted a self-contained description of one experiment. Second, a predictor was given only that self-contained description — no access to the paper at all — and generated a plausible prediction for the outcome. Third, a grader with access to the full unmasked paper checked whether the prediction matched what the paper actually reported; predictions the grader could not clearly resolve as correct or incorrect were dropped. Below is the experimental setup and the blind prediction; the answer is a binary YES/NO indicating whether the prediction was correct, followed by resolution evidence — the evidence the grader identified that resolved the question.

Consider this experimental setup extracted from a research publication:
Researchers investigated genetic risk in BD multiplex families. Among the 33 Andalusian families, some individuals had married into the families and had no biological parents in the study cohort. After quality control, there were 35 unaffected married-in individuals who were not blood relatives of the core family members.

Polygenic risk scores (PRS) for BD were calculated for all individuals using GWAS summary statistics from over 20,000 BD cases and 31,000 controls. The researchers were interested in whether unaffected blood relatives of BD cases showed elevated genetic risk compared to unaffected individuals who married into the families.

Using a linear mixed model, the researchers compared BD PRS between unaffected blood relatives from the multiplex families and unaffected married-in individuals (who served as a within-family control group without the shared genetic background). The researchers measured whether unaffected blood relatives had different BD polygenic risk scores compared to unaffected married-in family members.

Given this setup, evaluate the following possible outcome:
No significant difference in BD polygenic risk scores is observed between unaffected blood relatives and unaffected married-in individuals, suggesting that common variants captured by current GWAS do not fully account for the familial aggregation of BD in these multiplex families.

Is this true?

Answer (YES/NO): YES